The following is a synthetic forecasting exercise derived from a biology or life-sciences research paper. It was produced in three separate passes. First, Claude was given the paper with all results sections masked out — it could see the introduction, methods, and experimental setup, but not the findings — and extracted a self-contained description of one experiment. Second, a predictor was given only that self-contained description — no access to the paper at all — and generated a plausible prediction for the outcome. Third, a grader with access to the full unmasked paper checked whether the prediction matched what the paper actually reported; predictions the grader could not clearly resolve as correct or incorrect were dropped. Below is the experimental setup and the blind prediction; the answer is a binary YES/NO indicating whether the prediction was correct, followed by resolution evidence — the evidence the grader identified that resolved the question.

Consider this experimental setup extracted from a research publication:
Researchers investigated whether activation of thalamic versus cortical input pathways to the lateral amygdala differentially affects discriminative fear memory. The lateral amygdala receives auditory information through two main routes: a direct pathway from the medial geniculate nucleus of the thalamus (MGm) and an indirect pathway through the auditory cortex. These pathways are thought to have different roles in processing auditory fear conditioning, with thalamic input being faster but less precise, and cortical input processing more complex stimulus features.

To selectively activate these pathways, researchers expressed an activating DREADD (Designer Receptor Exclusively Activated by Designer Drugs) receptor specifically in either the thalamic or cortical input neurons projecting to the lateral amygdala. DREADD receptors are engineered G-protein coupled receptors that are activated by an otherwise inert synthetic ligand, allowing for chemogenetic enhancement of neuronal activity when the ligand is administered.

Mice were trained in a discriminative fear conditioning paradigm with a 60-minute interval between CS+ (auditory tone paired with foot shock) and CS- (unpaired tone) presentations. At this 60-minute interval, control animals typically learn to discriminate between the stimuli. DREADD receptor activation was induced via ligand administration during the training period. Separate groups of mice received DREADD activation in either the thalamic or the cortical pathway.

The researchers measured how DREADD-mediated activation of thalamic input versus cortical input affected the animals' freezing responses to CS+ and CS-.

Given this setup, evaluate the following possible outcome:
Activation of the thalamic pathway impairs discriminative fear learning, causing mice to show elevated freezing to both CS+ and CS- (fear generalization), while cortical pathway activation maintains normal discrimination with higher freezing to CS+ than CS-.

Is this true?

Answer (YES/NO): YES